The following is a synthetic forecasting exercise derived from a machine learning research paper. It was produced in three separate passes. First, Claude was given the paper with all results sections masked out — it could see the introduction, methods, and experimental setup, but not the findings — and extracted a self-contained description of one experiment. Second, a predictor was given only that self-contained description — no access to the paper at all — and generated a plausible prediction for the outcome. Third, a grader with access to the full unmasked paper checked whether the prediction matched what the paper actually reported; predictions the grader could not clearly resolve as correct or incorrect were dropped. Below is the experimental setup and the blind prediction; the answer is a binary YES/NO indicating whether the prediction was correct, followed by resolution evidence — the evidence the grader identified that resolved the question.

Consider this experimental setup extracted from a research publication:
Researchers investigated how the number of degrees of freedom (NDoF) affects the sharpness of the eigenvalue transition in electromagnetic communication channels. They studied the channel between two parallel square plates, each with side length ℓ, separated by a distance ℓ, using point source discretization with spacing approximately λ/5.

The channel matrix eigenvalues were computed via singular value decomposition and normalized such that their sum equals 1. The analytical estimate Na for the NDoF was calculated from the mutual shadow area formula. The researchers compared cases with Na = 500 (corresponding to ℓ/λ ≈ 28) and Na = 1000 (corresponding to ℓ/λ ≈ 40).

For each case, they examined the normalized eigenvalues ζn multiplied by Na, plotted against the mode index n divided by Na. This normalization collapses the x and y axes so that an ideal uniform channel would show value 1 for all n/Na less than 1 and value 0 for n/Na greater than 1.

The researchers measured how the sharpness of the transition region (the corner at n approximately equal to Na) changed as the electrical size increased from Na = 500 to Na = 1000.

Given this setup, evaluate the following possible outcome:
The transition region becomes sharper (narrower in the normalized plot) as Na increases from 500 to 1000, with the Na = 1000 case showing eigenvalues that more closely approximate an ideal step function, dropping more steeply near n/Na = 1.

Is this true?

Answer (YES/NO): YES